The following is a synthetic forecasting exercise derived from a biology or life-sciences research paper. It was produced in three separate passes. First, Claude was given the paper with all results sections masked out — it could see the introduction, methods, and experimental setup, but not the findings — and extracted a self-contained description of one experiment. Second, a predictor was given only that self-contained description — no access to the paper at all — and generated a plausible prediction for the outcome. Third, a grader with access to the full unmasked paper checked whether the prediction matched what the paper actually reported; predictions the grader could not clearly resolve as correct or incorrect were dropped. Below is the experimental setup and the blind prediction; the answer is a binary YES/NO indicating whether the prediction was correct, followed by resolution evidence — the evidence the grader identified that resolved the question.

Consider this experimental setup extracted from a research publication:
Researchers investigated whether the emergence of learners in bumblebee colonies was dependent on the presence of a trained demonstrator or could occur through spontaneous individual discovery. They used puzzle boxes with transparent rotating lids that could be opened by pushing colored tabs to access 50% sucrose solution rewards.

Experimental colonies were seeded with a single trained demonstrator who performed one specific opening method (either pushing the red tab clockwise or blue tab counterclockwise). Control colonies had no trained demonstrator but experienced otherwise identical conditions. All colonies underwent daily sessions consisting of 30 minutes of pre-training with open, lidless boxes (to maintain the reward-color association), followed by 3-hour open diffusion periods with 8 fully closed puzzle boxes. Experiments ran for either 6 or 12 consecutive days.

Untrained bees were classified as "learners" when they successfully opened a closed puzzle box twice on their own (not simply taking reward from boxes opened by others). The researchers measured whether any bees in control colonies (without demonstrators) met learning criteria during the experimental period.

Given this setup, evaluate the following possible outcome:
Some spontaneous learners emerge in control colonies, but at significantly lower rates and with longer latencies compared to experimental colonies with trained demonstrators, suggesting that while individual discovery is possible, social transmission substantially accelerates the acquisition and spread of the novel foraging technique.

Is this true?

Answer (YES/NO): NO